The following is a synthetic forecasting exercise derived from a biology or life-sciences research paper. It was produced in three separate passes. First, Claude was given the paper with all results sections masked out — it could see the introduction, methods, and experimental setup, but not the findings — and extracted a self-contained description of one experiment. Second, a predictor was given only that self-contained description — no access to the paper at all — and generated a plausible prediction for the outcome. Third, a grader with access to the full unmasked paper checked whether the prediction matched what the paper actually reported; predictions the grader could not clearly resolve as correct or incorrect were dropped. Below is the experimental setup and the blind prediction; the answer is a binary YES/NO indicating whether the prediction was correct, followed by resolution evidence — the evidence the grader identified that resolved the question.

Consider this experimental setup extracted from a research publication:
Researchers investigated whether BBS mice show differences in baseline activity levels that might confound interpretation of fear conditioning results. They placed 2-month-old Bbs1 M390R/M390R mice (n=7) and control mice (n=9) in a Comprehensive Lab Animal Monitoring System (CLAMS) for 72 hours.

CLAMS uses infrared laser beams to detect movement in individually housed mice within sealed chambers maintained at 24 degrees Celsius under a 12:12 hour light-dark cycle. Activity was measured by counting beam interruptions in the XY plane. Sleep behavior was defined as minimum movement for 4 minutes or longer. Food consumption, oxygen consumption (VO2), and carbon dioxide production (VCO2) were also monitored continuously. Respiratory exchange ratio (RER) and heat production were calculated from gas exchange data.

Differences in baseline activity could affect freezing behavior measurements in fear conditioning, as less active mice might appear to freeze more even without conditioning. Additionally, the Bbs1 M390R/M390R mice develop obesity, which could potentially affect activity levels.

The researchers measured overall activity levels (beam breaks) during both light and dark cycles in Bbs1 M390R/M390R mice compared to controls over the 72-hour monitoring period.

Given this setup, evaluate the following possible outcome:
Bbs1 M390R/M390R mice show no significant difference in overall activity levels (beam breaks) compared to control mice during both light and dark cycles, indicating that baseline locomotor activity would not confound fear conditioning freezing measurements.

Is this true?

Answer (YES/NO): YES